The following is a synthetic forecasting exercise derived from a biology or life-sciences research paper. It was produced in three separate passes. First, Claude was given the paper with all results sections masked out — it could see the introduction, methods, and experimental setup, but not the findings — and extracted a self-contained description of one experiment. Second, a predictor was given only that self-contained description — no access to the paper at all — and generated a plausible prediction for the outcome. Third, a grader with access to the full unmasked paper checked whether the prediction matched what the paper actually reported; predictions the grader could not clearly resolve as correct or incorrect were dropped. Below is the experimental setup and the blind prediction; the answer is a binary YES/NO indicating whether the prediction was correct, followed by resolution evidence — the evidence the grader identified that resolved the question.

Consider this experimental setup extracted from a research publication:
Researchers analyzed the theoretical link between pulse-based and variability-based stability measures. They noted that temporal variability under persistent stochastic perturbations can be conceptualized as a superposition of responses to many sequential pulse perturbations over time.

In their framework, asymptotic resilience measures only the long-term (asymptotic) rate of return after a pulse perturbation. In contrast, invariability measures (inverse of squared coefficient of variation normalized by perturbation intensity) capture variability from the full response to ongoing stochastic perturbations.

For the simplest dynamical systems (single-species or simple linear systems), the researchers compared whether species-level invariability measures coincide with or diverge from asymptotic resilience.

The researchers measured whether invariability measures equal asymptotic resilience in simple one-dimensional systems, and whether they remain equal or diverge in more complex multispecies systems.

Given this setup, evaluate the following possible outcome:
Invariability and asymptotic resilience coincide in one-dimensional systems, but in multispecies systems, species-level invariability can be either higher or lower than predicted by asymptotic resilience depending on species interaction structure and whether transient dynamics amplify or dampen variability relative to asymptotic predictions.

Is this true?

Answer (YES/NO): NO